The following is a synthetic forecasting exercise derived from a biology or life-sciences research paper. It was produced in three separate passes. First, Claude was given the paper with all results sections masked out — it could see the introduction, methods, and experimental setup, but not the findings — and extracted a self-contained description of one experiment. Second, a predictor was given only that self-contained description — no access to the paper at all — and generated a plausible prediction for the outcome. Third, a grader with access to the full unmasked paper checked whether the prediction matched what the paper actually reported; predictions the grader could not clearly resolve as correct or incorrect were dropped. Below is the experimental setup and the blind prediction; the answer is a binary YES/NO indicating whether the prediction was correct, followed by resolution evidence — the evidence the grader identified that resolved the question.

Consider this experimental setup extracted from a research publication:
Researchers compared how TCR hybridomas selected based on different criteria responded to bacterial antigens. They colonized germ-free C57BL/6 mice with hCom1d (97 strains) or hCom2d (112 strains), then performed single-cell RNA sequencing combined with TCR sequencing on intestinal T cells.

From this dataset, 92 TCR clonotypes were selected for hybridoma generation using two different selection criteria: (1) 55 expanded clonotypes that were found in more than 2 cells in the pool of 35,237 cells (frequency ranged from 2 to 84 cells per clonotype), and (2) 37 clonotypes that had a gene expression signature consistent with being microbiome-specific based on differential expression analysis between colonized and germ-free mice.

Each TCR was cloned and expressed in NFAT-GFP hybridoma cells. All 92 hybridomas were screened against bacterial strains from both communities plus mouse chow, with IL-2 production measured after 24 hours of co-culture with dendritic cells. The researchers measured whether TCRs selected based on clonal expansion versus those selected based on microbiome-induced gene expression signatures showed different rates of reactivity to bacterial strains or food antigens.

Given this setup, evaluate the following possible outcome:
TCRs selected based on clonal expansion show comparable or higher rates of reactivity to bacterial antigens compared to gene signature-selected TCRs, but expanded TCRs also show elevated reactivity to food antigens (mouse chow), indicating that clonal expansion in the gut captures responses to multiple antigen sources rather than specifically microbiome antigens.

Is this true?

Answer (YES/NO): NO